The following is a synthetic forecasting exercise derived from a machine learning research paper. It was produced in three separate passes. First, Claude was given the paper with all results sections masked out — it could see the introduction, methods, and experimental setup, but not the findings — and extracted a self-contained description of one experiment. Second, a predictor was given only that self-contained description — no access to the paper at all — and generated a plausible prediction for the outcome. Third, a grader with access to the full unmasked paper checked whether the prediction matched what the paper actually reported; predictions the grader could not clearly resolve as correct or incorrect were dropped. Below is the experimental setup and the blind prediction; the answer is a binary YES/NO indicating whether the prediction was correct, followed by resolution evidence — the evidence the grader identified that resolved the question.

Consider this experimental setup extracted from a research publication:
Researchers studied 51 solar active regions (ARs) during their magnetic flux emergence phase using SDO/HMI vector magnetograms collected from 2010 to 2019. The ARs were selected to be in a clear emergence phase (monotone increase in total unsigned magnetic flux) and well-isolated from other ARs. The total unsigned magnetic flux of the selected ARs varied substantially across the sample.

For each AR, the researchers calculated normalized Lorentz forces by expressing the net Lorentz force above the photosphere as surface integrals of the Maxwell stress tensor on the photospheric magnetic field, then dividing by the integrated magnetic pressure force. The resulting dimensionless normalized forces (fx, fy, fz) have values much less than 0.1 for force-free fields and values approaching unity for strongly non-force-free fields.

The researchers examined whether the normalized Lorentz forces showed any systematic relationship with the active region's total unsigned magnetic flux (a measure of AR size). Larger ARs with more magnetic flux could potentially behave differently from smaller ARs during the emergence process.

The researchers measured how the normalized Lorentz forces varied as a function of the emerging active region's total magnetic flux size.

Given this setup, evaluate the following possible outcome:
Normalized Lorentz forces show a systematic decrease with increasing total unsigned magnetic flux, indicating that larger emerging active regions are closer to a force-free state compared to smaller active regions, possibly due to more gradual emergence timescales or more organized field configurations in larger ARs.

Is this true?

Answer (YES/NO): NO